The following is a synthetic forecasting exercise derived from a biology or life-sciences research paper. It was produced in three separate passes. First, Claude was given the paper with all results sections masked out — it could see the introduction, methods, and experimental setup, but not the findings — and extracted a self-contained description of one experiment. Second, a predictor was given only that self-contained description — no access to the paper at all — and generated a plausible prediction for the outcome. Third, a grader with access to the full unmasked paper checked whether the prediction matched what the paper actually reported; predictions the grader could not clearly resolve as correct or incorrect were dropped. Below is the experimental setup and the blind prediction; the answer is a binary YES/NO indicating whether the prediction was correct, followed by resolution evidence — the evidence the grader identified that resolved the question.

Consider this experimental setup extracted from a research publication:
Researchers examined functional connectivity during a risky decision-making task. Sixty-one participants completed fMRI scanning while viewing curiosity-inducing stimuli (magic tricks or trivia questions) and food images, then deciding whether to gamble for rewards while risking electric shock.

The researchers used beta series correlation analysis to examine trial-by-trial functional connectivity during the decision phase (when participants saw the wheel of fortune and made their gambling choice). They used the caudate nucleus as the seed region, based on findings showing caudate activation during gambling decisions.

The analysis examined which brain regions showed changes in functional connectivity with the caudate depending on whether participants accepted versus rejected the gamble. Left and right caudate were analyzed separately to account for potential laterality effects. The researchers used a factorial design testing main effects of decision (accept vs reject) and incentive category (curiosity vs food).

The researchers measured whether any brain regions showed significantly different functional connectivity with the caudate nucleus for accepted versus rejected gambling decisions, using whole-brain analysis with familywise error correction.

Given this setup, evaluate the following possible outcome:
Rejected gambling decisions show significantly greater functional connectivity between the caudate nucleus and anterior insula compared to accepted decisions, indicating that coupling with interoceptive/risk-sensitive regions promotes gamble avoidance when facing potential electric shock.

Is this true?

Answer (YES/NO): NO